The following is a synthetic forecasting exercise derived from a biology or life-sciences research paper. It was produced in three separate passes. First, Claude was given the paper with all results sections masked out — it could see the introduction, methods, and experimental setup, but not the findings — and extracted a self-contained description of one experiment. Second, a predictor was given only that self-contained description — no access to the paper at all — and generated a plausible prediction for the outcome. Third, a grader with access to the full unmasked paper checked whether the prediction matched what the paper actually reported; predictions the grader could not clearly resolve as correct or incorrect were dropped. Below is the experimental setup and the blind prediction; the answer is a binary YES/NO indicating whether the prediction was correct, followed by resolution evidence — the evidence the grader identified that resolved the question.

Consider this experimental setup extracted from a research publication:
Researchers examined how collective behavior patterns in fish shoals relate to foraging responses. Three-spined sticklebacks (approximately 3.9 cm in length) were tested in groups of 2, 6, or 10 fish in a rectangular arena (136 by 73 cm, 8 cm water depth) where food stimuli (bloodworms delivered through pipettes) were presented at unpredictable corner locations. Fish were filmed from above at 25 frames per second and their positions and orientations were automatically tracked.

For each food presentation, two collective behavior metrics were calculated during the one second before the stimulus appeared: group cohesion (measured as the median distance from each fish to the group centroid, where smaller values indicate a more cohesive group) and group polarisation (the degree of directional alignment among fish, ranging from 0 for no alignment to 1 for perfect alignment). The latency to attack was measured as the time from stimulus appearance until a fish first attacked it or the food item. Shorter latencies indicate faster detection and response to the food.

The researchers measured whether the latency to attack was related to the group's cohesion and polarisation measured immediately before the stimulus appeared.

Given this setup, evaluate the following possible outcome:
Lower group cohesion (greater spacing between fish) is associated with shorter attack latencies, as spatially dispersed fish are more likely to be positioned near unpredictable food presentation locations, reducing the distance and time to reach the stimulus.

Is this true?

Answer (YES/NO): NO